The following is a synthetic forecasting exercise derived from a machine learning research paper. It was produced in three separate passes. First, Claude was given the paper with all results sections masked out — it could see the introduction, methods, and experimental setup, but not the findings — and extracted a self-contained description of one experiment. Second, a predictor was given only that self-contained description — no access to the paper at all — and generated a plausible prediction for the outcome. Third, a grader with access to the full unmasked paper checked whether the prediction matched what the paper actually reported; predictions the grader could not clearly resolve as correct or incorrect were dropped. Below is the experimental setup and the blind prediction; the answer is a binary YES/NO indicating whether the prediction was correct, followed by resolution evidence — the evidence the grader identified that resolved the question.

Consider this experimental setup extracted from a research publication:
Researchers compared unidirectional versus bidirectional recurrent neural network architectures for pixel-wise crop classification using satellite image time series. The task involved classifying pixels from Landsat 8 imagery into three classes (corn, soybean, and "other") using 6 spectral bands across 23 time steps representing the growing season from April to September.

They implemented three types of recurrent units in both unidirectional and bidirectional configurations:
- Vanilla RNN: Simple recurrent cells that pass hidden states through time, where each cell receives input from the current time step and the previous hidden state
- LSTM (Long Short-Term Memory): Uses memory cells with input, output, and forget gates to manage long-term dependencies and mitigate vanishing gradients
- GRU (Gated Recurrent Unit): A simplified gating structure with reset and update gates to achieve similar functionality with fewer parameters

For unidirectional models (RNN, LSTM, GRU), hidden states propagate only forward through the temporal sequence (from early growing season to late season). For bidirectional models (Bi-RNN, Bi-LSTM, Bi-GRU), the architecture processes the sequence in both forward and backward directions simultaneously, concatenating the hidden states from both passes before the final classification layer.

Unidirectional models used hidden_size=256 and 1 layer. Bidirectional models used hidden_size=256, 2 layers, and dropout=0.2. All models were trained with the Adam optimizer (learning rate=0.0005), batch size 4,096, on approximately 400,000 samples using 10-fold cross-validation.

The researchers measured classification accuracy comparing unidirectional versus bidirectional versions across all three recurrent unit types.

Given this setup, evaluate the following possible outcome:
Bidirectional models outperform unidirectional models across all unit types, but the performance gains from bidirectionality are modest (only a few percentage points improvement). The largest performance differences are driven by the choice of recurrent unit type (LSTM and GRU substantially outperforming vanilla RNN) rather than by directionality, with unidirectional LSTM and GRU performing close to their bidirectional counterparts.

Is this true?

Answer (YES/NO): NO